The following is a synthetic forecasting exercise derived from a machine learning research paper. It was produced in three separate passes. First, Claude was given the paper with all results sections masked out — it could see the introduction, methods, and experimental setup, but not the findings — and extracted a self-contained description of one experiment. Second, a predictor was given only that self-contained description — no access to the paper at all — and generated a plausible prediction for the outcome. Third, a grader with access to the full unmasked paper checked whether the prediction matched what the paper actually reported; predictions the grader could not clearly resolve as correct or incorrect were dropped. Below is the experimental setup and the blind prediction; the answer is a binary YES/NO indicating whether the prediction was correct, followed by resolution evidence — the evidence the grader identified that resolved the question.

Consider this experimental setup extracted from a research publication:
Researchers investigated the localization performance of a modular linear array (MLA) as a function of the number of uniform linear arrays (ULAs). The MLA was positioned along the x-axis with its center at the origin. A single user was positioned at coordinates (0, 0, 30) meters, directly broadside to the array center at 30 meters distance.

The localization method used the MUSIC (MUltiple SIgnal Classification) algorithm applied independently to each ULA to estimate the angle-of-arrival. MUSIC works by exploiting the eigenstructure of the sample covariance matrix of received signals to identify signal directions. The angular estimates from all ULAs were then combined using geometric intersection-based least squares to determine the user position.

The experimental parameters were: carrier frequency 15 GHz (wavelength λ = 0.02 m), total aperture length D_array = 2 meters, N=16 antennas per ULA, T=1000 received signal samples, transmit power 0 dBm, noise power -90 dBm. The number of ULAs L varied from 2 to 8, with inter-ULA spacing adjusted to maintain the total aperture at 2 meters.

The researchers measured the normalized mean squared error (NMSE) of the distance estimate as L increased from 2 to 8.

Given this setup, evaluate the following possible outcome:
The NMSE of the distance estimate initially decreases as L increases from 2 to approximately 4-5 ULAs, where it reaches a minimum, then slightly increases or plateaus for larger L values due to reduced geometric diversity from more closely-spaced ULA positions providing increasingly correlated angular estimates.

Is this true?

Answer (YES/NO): NO